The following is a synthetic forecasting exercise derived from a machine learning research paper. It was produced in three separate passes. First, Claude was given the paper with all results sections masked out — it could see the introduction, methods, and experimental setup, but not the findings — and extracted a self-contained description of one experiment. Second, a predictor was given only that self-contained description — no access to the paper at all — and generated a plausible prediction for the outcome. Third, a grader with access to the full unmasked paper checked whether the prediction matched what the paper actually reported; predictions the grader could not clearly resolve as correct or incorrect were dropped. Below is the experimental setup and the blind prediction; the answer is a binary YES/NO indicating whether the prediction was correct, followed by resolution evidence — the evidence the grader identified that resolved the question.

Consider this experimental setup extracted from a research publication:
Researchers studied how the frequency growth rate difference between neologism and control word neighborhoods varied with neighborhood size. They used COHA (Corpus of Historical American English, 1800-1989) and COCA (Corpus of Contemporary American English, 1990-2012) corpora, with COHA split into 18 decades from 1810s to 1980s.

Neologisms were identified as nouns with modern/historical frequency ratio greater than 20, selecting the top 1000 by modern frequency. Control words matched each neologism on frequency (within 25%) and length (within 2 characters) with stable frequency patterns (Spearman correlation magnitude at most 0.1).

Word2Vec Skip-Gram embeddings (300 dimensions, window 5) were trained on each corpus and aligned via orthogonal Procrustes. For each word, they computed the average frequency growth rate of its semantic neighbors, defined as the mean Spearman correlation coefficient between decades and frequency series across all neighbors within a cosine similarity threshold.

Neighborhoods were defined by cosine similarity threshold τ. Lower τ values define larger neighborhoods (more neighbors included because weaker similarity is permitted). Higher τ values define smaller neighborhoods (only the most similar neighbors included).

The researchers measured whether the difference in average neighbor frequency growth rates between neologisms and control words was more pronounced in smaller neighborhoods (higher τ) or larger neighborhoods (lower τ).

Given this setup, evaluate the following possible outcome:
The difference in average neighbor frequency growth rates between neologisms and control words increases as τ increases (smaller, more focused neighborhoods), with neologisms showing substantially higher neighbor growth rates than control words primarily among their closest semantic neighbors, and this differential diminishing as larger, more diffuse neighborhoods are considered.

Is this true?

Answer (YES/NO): YES